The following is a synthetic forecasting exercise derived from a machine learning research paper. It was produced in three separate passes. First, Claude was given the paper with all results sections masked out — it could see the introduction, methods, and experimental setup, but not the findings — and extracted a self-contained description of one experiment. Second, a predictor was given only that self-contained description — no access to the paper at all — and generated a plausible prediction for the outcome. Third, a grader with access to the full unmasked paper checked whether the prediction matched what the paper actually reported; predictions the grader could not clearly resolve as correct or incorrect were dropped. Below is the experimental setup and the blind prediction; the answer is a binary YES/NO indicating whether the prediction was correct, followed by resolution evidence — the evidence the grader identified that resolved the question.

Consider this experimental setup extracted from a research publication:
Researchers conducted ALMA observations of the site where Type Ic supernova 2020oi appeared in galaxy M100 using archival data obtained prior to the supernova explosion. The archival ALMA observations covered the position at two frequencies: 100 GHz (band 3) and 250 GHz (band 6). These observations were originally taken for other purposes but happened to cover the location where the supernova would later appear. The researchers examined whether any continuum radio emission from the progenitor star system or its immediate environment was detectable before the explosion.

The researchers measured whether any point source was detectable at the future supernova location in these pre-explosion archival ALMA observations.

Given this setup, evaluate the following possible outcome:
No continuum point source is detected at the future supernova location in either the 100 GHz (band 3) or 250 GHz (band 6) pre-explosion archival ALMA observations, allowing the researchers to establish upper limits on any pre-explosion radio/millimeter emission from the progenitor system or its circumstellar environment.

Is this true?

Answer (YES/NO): YES